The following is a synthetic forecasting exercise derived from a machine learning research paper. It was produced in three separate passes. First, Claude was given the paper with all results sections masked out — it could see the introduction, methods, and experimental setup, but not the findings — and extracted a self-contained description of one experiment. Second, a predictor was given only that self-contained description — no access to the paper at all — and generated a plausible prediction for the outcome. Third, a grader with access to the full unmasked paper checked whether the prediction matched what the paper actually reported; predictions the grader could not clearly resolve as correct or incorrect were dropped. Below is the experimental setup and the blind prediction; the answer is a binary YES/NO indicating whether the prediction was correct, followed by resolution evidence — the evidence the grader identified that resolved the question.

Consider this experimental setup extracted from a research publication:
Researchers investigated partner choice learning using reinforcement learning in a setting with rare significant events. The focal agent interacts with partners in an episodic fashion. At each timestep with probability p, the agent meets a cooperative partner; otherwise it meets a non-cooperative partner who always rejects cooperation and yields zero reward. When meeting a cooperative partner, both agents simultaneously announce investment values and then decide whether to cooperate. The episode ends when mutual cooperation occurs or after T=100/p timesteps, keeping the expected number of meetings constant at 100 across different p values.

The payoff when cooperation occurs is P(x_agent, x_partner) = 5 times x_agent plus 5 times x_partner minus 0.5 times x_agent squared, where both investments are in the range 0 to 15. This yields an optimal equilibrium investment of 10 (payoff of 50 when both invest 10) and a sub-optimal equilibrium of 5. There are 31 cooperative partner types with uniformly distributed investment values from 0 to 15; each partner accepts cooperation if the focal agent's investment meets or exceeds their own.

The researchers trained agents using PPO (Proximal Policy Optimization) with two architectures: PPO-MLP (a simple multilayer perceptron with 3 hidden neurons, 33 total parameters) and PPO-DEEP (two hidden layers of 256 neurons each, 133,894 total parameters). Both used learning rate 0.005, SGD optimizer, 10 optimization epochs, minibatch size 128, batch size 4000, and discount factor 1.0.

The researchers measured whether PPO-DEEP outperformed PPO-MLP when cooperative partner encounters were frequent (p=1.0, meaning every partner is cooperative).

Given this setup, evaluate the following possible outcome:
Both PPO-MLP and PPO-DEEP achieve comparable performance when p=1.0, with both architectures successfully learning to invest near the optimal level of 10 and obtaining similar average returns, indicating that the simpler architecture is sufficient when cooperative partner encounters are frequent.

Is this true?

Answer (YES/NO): YES